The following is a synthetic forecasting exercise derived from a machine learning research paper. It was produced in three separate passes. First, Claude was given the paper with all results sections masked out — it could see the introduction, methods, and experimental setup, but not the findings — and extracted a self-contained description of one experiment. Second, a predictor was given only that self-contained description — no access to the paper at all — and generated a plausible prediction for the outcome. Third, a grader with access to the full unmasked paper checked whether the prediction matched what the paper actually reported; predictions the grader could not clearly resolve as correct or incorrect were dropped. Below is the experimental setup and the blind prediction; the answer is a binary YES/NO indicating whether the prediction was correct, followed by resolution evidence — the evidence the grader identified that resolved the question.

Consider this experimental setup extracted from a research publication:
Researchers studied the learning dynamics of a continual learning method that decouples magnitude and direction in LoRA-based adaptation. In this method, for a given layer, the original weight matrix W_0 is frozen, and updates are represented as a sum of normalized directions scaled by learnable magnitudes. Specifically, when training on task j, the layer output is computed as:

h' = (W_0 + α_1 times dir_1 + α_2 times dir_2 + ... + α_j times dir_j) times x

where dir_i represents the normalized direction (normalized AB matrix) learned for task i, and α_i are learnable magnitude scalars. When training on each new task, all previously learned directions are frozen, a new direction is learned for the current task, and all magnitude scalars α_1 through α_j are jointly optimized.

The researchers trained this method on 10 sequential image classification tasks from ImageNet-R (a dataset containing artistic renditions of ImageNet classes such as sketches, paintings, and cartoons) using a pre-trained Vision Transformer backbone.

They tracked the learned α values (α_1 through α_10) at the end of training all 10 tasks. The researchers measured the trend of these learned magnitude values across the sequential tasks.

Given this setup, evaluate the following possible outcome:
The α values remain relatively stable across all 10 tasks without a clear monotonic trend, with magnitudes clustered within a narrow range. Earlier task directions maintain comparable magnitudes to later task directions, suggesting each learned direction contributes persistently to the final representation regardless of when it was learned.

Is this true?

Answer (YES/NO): NO